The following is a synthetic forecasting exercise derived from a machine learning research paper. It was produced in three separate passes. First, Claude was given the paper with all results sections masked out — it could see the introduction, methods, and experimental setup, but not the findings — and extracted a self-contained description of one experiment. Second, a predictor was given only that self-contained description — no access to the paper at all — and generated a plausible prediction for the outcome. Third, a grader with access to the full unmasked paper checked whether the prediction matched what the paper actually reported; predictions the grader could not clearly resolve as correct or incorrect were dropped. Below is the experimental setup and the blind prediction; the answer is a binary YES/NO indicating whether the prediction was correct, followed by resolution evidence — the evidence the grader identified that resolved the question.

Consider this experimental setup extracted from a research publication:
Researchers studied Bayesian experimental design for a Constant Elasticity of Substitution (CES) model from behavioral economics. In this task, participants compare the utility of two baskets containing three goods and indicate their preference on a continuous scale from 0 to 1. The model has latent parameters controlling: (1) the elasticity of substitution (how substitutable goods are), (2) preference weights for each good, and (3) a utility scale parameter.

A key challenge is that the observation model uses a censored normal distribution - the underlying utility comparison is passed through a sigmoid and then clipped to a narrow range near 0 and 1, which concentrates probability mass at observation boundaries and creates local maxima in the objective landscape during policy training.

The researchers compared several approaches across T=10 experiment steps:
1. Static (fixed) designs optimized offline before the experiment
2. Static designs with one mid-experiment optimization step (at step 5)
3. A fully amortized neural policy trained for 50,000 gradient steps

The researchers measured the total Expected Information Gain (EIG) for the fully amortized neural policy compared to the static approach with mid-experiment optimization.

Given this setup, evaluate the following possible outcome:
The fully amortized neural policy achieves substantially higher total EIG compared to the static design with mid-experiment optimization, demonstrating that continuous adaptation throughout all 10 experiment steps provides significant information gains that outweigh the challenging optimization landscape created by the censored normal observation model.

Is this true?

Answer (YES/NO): NO